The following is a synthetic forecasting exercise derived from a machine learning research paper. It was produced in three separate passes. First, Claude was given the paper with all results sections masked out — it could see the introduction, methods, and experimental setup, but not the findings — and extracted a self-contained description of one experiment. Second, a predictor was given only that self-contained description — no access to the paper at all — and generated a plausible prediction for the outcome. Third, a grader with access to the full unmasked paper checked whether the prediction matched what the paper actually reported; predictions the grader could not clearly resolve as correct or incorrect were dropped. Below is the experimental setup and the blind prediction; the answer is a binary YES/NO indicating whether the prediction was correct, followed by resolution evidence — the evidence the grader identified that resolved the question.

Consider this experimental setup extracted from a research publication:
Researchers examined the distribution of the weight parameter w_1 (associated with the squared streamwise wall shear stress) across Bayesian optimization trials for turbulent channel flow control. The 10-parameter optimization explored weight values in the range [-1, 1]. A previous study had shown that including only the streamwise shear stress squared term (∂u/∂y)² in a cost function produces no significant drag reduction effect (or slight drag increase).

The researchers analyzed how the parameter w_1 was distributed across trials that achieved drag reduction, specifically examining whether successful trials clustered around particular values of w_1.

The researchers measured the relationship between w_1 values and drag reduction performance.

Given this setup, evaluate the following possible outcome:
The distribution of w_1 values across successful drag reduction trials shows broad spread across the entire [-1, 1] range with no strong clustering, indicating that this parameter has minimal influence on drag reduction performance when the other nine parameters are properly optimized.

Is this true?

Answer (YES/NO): NO